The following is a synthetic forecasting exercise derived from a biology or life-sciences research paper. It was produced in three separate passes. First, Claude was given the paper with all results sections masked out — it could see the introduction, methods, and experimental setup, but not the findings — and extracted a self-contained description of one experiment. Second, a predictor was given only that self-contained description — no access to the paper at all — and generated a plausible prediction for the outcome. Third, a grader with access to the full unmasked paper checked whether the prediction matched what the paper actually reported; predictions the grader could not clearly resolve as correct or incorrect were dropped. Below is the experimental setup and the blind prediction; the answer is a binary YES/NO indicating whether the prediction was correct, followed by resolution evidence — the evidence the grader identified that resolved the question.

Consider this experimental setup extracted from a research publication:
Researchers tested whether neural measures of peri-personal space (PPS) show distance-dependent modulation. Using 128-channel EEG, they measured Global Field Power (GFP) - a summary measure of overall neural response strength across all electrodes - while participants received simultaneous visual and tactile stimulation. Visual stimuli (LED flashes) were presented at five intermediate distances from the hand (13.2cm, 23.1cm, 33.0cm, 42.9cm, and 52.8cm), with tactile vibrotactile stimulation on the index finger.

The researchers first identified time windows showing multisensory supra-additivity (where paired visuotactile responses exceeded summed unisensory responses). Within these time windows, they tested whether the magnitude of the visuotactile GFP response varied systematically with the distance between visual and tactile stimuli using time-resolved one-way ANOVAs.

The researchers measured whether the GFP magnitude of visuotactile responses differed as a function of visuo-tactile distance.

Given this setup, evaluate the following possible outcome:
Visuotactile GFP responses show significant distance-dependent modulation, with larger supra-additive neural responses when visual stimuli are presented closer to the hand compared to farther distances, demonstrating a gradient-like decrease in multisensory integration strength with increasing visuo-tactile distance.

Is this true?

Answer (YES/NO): YES